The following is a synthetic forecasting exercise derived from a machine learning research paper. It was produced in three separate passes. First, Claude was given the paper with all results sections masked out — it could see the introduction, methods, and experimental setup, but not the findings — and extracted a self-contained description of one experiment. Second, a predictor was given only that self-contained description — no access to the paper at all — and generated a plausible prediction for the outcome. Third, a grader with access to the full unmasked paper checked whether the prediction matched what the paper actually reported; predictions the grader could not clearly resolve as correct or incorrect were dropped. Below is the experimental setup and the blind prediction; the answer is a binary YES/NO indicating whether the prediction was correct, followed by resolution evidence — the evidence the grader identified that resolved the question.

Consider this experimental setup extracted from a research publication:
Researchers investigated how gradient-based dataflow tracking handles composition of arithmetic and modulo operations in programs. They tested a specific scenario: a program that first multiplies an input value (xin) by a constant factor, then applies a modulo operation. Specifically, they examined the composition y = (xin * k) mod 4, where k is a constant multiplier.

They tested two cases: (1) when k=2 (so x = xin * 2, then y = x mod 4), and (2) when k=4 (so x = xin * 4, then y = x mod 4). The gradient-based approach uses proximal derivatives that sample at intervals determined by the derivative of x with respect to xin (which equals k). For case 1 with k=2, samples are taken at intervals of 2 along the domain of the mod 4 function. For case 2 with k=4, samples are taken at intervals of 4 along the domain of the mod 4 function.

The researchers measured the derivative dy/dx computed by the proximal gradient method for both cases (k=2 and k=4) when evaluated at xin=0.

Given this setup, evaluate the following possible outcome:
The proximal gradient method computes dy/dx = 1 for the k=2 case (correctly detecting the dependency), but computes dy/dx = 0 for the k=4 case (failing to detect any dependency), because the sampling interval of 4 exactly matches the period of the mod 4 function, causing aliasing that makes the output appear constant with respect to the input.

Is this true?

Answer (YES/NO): NO